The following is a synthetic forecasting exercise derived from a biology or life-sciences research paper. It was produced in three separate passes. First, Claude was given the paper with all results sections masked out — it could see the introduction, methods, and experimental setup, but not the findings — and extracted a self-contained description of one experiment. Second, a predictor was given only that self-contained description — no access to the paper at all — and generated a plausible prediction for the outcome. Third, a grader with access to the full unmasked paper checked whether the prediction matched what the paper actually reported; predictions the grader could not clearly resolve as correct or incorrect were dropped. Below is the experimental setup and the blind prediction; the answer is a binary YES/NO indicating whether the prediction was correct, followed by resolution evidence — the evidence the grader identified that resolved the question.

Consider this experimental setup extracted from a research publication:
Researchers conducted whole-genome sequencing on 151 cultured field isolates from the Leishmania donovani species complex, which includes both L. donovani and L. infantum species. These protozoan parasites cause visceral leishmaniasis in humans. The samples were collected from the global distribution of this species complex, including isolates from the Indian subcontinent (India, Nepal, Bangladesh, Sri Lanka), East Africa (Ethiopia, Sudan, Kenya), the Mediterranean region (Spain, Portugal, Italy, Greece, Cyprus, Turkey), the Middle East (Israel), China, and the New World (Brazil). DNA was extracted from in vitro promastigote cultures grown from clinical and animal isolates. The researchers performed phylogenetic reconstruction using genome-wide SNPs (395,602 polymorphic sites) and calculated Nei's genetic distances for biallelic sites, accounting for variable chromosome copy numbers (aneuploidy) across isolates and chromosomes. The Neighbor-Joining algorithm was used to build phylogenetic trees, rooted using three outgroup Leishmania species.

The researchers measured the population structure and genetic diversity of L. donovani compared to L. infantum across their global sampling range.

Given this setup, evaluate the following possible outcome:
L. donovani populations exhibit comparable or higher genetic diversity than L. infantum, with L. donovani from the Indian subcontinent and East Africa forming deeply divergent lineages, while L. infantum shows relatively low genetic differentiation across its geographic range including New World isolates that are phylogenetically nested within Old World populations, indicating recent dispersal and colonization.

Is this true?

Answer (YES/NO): YES